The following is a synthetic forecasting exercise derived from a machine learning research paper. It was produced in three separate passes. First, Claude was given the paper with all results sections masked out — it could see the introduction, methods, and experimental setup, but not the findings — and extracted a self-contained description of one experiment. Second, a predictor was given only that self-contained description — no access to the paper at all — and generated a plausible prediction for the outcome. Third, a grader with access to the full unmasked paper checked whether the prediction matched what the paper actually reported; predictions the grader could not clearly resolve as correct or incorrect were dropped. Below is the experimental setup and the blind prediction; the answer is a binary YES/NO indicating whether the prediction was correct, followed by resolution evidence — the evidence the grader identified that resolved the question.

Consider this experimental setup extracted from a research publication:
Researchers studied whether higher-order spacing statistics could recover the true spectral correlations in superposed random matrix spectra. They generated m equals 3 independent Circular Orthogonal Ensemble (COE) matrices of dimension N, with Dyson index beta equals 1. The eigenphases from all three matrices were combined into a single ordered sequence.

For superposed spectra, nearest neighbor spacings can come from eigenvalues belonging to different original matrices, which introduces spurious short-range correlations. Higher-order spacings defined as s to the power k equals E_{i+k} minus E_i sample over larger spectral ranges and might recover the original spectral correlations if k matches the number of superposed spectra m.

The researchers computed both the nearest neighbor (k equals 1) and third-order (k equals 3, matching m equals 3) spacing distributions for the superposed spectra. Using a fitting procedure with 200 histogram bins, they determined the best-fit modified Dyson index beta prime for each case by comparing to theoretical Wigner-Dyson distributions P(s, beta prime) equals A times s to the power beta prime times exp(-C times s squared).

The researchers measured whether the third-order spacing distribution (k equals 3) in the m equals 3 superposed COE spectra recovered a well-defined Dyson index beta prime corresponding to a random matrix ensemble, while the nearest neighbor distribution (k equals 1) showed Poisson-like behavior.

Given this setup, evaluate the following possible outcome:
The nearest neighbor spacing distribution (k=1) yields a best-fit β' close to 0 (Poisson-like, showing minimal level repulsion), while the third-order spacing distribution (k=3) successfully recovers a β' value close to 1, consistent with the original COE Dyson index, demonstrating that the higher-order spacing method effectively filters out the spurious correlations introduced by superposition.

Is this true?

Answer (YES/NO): NO